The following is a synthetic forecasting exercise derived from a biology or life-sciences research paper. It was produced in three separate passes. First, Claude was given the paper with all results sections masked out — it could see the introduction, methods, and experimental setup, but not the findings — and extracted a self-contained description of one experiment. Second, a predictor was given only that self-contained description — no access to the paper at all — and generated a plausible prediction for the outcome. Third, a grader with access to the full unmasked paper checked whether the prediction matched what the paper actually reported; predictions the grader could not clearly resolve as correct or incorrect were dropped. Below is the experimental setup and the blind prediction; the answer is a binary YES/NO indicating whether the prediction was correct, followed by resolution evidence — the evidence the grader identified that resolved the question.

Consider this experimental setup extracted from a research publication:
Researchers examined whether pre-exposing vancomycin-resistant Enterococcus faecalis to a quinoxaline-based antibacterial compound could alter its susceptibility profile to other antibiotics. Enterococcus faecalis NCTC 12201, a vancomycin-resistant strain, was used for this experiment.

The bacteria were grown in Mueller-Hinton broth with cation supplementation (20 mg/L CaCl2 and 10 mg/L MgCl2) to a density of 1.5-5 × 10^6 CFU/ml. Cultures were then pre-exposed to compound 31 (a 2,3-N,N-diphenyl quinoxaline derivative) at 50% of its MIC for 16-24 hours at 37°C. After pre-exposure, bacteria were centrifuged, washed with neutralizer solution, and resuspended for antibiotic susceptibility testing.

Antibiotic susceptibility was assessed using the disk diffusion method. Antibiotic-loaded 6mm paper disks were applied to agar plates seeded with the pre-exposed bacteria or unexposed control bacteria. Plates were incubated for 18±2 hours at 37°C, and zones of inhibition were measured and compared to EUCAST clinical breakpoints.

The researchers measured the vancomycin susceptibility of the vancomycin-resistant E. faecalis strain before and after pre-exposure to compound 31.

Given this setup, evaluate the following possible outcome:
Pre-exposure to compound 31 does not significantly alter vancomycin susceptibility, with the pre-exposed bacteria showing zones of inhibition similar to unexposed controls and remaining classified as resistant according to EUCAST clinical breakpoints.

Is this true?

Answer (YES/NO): NO